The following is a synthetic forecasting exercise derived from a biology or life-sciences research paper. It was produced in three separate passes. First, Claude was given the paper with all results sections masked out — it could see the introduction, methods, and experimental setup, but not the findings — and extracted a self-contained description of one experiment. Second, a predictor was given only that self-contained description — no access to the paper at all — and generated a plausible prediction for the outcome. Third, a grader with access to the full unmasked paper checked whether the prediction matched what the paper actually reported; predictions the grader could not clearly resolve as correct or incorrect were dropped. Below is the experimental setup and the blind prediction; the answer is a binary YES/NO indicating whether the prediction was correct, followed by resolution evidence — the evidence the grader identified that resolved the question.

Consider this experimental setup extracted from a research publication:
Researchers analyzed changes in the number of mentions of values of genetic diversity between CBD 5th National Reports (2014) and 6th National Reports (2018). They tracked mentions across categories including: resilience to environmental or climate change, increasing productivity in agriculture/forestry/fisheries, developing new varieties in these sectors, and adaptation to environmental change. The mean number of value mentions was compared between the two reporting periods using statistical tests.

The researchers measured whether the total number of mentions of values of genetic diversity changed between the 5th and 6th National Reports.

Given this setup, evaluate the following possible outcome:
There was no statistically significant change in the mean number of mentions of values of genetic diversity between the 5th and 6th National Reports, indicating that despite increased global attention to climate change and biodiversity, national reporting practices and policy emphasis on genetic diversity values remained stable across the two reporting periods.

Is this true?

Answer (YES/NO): NO